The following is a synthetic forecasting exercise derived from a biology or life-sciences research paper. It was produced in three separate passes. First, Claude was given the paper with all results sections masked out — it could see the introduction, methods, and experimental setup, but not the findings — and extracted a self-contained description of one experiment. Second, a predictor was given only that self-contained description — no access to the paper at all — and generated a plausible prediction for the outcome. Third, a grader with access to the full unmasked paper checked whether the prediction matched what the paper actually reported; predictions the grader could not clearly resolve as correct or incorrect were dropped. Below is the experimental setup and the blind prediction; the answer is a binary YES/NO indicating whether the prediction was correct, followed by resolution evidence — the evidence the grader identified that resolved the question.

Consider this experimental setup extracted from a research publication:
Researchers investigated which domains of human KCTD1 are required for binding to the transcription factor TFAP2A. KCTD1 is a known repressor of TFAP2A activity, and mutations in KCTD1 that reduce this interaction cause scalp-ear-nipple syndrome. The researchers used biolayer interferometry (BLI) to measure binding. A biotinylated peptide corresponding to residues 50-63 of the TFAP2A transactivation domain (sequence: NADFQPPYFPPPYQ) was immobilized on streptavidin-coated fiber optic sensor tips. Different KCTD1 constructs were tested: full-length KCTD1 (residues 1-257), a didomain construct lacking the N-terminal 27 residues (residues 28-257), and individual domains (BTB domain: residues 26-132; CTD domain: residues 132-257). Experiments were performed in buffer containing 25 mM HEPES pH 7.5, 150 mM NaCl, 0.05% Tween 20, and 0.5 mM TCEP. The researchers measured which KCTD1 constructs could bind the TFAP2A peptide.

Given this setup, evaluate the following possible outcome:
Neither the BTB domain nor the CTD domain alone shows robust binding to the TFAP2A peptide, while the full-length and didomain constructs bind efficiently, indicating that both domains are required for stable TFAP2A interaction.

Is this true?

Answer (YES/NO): NO